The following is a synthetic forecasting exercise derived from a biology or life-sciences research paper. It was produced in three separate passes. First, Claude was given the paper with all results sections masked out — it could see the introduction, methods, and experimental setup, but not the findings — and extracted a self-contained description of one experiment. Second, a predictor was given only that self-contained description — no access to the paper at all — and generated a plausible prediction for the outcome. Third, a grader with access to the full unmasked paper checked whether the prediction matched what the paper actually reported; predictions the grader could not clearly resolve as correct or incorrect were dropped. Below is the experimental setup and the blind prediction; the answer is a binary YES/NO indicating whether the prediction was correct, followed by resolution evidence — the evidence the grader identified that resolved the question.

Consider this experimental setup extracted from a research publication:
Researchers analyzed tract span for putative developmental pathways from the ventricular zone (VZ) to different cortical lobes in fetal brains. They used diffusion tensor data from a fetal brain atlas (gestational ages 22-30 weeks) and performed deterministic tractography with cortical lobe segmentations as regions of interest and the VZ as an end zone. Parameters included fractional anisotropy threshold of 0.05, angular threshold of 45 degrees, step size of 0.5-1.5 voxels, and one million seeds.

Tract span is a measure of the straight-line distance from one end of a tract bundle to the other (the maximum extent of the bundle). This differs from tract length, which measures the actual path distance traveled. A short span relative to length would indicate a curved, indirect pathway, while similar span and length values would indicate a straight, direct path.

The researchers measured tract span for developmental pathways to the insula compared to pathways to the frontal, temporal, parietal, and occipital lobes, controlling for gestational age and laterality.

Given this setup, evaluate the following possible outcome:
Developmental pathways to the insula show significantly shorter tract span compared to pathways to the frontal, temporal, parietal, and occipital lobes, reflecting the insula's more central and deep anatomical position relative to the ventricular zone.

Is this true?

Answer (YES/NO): YES